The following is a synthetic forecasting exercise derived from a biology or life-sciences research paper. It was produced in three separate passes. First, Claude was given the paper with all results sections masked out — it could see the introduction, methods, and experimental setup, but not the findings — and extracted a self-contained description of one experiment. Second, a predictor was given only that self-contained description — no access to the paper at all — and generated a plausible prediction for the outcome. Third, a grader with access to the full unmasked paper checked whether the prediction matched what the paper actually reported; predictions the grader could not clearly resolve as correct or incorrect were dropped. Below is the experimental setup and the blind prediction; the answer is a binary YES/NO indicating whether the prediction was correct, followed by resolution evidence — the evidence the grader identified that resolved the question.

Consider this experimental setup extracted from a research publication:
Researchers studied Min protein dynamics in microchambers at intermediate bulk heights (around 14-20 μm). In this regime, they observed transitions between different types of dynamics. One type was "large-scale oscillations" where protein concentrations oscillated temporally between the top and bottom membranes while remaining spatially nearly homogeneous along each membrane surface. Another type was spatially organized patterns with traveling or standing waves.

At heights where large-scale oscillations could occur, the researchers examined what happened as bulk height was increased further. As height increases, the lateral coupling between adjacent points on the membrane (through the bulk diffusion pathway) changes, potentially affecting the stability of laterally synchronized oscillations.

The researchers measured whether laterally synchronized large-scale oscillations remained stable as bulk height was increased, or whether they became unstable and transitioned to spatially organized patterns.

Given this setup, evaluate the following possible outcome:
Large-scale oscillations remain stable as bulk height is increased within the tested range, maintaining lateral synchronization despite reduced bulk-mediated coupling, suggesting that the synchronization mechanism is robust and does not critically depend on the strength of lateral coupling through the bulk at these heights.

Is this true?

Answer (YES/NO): NO